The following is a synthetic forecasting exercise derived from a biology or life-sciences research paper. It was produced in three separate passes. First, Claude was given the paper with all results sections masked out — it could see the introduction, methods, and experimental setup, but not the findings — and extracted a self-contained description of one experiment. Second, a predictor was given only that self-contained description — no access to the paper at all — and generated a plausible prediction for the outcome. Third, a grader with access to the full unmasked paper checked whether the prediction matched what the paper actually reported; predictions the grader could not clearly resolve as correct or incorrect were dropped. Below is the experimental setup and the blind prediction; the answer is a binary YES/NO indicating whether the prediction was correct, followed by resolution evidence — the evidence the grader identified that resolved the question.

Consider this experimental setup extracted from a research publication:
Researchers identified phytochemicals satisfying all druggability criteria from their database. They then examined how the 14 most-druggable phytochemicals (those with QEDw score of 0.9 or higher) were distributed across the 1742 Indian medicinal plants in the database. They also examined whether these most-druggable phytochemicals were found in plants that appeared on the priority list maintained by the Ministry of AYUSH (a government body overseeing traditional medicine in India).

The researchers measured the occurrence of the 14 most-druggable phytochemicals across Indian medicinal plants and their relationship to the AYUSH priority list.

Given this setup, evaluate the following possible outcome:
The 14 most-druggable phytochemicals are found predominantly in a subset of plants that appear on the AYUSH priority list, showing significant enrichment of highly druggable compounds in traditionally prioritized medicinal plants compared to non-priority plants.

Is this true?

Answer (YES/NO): NO